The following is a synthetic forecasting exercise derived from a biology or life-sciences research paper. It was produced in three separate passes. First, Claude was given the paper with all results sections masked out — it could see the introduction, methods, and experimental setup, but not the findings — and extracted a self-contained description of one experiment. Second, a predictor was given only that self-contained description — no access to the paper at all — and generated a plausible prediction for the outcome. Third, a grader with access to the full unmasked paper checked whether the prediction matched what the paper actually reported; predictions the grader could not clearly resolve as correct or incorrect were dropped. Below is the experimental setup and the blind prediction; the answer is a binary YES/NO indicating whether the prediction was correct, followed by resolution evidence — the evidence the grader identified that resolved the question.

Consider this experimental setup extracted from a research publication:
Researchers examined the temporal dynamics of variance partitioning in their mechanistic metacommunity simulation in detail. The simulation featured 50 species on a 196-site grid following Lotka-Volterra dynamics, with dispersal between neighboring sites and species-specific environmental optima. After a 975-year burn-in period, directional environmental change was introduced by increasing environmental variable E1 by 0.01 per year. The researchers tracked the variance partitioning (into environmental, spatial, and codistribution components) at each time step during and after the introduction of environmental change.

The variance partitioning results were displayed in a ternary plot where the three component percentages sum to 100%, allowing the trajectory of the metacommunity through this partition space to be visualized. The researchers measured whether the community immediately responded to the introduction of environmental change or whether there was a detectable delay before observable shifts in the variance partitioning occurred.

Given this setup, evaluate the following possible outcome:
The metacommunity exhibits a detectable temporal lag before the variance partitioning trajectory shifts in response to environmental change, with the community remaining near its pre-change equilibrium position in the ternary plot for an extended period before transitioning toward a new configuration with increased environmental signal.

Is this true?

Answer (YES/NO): NO